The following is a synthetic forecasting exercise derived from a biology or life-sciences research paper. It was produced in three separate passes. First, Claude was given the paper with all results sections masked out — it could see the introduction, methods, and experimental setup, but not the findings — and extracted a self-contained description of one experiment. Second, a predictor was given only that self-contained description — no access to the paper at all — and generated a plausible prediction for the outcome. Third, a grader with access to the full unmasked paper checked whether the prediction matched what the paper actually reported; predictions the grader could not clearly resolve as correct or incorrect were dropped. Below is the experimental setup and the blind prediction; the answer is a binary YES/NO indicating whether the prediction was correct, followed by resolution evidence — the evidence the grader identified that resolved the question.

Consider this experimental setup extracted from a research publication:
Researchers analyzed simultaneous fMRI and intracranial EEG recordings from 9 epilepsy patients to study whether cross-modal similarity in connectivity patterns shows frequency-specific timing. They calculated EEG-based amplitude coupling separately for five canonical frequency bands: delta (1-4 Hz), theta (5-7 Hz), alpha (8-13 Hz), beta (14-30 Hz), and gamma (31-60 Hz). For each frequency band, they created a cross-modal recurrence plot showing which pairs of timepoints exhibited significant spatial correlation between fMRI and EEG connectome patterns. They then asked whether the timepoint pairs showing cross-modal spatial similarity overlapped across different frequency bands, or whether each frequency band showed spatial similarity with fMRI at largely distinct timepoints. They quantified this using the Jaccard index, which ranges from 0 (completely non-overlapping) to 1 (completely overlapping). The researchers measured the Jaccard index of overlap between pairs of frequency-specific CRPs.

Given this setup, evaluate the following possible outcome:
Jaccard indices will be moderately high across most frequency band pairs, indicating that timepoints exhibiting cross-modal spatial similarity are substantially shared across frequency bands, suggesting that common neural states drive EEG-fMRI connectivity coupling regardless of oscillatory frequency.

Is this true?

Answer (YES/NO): NO